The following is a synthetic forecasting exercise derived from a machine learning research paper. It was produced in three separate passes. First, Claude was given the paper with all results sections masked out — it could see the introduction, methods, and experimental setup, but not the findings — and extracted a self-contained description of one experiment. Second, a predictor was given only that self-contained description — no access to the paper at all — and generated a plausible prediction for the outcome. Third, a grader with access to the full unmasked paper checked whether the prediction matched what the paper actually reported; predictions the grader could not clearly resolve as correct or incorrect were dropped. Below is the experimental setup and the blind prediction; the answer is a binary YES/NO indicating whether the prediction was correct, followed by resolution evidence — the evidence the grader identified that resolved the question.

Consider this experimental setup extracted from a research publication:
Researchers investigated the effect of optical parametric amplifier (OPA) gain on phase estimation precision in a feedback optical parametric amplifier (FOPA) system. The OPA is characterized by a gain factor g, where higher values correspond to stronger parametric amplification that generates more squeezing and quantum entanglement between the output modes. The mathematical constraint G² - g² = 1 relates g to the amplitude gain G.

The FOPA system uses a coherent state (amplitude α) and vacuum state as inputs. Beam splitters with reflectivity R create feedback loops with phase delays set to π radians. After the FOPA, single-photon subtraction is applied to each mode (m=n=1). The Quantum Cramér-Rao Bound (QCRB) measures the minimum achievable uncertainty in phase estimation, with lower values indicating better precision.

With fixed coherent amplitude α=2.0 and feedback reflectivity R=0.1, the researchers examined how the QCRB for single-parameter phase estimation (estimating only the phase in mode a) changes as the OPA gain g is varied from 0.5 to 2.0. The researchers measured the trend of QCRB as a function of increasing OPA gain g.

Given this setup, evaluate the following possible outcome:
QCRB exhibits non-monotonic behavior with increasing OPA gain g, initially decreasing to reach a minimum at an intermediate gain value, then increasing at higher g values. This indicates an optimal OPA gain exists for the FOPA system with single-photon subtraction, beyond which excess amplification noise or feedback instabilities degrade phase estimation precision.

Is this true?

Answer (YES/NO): NO